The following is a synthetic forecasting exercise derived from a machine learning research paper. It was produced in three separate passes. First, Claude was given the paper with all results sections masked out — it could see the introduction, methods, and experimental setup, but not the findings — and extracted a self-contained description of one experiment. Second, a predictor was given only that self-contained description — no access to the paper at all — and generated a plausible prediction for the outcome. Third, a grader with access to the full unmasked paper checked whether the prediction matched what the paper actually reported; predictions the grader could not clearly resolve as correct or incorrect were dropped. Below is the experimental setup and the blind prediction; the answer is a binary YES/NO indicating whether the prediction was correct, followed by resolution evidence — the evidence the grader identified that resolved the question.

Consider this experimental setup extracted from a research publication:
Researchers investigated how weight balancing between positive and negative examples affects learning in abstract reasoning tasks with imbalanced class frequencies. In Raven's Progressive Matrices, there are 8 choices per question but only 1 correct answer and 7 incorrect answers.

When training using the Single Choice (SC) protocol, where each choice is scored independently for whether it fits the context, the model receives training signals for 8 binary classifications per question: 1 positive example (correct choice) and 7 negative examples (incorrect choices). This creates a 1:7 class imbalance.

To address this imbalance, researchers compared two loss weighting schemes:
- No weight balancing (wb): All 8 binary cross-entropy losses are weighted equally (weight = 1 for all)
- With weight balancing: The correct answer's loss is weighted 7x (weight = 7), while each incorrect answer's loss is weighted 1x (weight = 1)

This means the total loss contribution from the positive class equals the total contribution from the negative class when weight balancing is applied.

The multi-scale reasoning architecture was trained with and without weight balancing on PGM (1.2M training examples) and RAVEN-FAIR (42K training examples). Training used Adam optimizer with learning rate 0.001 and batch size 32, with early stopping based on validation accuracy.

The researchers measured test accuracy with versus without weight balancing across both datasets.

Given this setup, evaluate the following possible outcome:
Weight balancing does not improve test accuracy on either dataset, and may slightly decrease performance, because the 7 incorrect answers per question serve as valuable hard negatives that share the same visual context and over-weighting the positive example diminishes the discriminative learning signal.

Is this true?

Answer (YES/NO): NO